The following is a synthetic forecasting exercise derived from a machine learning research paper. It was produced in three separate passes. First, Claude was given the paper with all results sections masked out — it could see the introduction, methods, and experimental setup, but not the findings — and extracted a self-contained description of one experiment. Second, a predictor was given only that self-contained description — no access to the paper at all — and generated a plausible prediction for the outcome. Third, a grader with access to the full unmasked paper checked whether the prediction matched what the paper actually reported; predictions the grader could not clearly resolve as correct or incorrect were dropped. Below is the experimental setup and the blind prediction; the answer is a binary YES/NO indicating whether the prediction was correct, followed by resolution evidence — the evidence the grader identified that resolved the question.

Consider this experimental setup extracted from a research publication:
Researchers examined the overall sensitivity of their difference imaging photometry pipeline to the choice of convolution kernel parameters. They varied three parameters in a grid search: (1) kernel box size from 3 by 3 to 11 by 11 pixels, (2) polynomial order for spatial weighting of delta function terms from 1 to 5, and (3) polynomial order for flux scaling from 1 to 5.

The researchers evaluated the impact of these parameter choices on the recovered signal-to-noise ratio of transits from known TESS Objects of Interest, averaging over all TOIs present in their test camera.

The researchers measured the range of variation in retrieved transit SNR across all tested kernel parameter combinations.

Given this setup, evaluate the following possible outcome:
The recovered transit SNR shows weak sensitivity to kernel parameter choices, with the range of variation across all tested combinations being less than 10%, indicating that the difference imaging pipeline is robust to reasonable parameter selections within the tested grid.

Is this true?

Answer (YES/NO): NO